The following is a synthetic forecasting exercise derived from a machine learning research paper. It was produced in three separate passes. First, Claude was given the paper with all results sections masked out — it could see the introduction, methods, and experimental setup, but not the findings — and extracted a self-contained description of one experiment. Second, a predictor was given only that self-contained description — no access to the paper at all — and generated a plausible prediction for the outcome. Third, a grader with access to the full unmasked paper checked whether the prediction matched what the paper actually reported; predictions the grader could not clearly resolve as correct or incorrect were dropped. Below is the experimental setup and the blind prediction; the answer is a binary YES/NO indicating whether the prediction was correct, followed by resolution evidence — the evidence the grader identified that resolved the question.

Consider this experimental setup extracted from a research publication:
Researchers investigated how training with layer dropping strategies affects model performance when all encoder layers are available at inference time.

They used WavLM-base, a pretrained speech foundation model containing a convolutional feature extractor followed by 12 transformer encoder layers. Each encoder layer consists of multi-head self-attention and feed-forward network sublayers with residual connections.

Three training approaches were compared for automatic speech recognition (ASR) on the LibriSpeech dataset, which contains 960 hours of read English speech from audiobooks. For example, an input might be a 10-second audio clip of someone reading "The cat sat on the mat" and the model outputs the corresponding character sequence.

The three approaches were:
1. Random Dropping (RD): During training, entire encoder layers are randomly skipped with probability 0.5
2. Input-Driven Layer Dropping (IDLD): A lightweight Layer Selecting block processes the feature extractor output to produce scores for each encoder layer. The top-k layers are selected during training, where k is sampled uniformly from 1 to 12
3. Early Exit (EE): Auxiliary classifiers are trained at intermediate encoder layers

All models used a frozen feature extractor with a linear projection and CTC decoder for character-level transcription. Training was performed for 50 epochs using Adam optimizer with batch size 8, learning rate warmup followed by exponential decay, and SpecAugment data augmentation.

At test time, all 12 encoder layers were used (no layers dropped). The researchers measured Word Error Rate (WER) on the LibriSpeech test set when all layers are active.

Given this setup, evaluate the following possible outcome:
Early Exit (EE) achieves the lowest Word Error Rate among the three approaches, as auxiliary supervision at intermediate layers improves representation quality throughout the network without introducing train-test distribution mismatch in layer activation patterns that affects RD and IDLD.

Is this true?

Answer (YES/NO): YES